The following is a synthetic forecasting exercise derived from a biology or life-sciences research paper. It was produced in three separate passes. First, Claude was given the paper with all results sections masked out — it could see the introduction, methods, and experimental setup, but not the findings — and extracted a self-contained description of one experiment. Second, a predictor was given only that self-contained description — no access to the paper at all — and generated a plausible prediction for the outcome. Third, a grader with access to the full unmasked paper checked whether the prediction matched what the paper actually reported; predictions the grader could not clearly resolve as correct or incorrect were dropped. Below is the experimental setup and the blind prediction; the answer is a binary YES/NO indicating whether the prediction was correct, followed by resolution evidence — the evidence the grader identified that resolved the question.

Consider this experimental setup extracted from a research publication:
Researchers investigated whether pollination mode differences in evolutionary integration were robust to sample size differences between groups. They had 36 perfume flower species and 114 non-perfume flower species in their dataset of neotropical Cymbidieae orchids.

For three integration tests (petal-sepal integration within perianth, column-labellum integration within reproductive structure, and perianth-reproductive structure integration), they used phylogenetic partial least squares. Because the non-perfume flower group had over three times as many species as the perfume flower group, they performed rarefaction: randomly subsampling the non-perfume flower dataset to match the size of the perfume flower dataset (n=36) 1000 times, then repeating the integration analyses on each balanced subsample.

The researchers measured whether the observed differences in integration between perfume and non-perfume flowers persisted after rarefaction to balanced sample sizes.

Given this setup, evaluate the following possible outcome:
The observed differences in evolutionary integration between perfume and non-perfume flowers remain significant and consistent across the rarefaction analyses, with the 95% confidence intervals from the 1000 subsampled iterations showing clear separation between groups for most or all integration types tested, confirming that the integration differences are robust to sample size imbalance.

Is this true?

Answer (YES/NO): NO